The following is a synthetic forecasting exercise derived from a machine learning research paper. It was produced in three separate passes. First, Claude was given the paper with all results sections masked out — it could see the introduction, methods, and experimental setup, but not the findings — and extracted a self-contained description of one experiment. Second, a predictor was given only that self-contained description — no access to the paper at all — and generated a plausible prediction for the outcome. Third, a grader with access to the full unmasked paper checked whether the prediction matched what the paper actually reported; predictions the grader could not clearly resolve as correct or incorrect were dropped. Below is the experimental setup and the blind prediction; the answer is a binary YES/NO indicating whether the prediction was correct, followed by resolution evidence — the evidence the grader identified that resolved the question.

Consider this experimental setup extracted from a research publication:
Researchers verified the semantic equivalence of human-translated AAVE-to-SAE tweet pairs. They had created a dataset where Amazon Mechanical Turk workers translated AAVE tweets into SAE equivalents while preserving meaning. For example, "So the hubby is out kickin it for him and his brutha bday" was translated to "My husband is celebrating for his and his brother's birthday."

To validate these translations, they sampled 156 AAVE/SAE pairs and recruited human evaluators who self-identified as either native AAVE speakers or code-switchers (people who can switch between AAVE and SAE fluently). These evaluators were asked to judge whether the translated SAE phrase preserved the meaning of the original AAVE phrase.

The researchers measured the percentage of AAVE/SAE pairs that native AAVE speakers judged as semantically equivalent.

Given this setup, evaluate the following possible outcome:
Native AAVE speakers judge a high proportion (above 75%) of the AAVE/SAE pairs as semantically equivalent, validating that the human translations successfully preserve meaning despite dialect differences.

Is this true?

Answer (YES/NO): YES